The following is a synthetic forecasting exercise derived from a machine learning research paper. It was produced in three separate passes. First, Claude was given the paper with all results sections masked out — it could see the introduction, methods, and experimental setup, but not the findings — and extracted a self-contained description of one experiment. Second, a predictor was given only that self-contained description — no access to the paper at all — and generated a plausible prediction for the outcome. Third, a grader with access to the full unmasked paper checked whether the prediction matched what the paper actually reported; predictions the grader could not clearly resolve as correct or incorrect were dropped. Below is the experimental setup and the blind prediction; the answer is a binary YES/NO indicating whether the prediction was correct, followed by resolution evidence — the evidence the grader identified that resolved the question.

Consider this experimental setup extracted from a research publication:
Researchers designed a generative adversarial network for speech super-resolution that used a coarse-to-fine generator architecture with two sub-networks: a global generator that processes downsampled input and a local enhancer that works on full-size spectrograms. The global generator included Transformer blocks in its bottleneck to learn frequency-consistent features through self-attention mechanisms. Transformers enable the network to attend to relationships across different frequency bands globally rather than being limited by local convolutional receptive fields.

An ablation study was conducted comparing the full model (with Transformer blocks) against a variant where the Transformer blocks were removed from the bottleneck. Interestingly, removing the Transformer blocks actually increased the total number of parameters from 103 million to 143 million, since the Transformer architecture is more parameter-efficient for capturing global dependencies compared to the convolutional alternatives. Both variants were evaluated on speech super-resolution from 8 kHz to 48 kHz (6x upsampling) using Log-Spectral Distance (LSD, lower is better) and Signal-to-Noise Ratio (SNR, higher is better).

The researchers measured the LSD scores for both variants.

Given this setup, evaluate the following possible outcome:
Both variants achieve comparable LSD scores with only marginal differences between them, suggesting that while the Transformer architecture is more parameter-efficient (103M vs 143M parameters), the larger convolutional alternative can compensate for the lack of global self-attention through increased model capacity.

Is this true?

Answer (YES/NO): NO